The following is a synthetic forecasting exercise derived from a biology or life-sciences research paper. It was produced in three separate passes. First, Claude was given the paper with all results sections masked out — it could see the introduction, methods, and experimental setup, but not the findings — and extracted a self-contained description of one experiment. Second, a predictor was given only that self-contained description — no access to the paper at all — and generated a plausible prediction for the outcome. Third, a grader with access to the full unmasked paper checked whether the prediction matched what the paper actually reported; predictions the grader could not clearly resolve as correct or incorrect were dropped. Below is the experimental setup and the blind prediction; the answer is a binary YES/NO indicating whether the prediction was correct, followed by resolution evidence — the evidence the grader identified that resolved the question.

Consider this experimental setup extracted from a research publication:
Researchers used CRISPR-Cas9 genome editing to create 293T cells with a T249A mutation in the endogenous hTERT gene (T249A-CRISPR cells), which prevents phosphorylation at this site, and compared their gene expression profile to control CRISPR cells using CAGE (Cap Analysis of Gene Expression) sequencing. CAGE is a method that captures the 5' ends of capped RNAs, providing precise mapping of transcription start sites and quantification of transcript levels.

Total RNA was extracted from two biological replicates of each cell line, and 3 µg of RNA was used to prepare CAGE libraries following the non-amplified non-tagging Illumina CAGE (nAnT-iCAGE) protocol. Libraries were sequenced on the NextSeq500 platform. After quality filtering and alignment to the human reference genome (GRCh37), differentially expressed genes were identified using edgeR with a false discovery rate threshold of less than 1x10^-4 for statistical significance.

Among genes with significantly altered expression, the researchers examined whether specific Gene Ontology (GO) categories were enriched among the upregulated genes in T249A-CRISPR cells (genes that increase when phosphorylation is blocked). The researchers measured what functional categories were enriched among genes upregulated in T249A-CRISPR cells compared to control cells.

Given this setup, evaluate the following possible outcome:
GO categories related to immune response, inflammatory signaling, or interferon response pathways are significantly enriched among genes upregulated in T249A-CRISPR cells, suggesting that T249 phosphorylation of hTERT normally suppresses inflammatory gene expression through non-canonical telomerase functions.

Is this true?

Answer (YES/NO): NO